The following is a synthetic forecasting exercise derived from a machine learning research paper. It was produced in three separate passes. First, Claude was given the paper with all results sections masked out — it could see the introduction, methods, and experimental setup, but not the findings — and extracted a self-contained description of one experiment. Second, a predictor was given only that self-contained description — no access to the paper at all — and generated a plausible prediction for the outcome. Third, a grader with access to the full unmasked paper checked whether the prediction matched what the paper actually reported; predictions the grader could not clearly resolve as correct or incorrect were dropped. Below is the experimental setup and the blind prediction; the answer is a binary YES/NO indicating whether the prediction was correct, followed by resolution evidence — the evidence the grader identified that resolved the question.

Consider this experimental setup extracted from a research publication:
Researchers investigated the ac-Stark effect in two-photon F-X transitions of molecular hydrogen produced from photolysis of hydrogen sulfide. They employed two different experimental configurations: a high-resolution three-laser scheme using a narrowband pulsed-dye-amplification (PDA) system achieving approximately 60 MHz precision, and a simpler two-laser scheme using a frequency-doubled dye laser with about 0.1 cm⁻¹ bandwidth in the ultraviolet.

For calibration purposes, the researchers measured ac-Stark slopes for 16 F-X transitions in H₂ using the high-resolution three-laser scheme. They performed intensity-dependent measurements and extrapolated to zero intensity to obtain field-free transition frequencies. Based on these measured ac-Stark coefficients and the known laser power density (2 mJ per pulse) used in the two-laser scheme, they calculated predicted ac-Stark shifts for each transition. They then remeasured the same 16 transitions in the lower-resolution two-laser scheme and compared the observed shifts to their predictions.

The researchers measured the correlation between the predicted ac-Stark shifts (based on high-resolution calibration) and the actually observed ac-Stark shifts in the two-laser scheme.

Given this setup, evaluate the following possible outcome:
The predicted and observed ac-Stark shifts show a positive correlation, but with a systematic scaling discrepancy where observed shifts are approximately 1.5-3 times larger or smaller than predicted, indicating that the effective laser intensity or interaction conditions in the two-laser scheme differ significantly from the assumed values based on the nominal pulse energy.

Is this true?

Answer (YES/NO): NO